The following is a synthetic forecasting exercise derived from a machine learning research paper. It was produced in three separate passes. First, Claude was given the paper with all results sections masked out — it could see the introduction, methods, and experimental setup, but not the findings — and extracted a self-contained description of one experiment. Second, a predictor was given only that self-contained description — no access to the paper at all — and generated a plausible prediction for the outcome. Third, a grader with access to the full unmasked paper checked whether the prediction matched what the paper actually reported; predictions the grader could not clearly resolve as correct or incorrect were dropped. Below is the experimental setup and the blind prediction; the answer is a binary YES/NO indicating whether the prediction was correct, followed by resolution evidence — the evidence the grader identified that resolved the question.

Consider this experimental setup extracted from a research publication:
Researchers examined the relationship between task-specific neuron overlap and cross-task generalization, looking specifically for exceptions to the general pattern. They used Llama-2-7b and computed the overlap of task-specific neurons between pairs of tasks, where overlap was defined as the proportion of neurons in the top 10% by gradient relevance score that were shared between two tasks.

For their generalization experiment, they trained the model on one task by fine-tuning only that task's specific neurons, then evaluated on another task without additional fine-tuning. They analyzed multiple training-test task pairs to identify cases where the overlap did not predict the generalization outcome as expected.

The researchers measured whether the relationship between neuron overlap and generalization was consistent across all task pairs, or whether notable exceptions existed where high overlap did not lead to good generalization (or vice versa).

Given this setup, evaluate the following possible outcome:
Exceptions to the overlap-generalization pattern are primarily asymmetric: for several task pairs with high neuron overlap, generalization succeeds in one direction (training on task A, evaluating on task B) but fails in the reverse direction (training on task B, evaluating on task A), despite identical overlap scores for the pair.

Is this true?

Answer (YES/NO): NO